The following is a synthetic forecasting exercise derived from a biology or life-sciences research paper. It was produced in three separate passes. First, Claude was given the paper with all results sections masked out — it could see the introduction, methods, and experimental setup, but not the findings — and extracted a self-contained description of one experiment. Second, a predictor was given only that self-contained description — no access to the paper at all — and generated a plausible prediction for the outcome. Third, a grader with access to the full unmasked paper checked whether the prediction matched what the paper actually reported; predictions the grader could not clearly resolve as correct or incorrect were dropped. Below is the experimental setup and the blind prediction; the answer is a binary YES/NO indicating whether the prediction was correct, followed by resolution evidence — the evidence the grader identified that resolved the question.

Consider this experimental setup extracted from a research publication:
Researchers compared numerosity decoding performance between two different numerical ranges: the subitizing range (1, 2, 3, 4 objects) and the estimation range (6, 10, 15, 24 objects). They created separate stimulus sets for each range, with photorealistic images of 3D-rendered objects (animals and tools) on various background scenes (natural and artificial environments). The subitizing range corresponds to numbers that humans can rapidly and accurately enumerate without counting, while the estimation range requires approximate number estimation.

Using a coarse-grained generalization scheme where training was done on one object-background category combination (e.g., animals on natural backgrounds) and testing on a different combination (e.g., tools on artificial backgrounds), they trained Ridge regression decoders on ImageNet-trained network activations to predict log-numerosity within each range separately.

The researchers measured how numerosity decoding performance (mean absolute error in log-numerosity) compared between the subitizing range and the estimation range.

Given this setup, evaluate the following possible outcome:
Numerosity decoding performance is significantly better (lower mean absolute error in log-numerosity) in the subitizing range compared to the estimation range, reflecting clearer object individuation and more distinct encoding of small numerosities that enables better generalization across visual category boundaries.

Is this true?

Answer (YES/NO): NO